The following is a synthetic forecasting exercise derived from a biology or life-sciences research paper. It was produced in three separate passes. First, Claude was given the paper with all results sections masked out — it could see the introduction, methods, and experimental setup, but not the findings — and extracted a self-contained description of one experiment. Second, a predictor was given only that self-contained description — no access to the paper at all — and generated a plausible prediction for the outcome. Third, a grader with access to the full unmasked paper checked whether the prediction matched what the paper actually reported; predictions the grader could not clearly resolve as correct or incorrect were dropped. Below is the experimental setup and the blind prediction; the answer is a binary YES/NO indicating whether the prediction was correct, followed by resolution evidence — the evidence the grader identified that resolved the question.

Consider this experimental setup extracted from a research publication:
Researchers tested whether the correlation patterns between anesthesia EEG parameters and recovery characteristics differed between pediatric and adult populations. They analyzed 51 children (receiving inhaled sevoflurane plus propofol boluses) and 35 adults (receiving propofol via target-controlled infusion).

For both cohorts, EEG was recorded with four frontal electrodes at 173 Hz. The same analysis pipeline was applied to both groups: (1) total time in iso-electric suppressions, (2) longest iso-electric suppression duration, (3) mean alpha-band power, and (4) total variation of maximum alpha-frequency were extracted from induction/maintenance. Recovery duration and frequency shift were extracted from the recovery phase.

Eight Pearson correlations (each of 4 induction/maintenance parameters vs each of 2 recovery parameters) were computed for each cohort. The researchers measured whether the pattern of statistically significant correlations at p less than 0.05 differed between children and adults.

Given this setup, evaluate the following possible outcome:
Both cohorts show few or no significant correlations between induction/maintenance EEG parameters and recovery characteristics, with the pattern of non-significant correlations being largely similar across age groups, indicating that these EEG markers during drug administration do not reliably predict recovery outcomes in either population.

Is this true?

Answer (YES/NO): YES